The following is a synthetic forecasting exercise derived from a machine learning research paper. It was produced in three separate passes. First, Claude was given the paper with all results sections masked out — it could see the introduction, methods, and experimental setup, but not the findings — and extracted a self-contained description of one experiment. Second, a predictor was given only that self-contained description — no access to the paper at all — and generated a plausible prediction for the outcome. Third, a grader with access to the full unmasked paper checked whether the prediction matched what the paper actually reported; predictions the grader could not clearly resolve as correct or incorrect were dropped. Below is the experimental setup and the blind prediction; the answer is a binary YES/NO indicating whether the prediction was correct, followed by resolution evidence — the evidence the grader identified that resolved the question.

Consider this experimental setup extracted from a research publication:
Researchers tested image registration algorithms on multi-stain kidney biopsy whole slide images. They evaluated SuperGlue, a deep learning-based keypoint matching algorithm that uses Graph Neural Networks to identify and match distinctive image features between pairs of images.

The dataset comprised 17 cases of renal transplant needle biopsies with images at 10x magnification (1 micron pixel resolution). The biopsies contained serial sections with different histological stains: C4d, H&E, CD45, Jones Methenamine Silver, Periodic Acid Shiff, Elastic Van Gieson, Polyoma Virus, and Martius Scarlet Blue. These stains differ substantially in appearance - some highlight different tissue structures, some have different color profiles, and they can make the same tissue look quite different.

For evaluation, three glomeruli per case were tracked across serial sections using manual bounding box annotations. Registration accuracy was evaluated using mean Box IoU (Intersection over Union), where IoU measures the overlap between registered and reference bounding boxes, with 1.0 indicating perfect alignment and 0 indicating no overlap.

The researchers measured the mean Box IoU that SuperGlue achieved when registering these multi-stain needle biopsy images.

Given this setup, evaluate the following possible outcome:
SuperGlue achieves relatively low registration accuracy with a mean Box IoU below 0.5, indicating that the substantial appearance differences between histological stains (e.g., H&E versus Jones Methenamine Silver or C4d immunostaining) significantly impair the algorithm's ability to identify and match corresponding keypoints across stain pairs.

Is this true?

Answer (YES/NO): NO